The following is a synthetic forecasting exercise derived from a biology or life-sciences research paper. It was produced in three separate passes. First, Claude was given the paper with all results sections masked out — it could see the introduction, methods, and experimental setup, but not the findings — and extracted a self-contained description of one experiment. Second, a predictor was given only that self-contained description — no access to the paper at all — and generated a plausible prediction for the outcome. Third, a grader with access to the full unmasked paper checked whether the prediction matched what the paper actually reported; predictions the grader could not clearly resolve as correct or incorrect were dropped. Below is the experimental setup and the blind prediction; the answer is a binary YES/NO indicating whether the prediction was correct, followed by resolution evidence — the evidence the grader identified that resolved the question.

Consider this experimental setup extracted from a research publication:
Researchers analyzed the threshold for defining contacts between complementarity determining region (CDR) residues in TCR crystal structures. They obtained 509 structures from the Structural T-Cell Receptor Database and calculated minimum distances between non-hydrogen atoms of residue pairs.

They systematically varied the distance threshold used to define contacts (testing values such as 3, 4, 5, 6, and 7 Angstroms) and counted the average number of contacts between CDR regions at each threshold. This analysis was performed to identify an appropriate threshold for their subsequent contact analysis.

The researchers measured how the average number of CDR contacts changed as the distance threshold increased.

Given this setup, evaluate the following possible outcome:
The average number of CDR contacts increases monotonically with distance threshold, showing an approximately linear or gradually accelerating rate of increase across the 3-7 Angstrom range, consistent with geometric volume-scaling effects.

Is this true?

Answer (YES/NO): NO